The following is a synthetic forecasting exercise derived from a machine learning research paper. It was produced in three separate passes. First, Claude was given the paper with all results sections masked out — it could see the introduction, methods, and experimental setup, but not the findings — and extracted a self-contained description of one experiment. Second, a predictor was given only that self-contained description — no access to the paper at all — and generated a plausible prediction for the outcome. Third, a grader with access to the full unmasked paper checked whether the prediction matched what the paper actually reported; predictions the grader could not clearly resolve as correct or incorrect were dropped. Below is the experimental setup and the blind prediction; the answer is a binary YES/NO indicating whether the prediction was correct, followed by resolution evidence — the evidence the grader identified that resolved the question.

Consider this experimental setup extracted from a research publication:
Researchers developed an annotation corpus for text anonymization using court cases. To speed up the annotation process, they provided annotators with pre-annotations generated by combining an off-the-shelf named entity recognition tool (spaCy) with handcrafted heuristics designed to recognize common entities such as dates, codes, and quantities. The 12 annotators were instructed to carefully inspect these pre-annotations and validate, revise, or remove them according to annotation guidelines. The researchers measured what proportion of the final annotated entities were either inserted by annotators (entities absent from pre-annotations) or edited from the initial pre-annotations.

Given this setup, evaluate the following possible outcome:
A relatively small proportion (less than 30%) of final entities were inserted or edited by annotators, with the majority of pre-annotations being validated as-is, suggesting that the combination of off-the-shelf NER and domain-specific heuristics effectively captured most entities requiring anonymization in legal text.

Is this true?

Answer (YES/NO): YES